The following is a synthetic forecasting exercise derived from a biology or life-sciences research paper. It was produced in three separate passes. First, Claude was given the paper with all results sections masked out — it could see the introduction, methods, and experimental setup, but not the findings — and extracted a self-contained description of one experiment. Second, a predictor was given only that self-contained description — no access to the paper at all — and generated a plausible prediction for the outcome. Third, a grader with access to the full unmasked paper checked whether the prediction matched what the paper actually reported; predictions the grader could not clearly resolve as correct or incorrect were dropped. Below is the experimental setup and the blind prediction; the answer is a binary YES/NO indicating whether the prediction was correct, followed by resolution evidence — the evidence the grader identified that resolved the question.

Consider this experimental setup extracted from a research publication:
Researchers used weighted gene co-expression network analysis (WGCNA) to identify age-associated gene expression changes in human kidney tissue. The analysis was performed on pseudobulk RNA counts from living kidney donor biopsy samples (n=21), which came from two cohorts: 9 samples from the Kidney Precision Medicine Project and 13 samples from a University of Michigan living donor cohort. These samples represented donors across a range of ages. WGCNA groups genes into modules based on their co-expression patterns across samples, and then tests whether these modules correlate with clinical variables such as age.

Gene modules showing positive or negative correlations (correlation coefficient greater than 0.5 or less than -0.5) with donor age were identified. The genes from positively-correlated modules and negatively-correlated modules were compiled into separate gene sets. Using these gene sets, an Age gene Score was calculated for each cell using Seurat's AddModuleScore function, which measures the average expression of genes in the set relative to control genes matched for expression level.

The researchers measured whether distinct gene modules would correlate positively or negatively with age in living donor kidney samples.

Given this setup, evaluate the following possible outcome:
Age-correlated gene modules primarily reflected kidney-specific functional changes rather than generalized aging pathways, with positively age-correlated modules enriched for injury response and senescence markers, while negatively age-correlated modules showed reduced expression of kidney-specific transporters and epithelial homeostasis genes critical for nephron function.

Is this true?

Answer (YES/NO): NO